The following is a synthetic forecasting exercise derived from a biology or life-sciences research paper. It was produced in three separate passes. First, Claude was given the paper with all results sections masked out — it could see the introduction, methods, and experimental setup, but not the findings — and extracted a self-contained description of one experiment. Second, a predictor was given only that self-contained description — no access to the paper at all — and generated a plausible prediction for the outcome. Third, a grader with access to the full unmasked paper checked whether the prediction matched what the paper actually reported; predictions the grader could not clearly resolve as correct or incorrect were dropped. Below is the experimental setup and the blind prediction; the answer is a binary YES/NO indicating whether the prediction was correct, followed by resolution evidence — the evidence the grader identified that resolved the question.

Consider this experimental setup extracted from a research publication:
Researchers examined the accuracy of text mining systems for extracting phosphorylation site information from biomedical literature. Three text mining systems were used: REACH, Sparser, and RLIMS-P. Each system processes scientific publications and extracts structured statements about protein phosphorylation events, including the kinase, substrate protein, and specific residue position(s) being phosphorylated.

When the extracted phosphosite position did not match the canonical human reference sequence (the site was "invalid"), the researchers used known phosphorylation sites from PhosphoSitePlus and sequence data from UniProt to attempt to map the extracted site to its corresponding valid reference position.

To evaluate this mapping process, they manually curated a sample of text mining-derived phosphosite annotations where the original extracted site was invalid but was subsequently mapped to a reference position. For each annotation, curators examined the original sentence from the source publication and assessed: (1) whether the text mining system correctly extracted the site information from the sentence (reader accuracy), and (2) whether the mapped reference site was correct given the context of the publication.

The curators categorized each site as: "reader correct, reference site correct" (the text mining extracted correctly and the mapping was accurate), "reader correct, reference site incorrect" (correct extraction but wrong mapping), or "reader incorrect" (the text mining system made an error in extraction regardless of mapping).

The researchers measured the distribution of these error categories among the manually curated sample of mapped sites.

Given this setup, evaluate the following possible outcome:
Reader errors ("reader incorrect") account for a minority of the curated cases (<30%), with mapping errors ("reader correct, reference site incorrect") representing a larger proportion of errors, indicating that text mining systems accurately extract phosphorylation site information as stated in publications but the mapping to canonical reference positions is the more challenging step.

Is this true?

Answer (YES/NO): NO